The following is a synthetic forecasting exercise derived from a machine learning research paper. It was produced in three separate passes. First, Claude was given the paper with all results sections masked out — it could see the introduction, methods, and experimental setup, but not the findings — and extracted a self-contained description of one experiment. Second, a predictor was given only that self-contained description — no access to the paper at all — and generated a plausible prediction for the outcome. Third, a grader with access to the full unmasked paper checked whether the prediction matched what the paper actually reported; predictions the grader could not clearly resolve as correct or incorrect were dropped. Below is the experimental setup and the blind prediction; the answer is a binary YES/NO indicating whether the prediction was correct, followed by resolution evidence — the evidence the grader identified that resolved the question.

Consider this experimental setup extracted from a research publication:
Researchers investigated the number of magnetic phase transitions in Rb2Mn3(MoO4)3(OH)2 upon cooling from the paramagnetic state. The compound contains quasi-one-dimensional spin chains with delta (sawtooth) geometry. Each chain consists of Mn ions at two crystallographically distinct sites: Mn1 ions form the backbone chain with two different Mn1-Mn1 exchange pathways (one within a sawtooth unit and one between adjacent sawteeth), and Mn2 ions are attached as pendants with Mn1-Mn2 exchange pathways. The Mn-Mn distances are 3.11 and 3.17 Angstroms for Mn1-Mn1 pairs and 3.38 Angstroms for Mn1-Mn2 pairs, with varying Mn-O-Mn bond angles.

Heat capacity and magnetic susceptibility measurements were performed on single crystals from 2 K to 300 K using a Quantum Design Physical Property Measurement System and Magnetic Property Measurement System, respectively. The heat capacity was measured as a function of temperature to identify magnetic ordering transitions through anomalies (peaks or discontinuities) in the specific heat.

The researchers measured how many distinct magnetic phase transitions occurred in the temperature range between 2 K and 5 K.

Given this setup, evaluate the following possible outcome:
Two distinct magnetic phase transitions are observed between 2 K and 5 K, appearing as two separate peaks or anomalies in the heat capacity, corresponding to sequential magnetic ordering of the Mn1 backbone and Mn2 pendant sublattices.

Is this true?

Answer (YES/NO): NO